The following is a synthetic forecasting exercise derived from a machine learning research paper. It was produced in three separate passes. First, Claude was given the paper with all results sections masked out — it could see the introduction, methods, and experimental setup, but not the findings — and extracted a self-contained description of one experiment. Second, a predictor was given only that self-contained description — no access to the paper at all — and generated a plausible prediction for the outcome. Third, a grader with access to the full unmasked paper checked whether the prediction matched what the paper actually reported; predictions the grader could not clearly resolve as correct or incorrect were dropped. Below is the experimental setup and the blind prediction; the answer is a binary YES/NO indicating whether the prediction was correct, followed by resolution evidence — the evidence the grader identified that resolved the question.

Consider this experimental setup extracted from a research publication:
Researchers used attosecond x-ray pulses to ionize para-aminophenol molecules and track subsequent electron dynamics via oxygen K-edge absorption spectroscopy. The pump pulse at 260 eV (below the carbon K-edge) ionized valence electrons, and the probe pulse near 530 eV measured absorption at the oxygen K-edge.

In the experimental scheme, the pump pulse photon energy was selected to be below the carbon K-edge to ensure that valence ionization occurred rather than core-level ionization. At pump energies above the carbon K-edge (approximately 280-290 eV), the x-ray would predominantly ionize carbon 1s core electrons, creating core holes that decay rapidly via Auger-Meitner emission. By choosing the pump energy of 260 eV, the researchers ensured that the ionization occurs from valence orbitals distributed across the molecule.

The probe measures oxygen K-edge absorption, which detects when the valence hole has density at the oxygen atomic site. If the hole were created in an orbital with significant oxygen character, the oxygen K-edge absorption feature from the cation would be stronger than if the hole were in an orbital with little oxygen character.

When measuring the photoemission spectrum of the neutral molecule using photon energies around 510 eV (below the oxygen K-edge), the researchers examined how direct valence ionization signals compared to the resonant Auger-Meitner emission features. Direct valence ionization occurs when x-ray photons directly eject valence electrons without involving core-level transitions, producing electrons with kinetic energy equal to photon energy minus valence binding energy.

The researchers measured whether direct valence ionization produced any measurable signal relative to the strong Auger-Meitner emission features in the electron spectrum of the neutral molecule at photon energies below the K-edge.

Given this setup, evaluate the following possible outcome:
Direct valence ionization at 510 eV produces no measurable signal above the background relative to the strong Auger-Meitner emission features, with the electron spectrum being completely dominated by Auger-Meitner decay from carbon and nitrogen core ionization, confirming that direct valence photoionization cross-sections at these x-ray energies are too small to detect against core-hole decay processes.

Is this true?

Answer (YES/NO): NO